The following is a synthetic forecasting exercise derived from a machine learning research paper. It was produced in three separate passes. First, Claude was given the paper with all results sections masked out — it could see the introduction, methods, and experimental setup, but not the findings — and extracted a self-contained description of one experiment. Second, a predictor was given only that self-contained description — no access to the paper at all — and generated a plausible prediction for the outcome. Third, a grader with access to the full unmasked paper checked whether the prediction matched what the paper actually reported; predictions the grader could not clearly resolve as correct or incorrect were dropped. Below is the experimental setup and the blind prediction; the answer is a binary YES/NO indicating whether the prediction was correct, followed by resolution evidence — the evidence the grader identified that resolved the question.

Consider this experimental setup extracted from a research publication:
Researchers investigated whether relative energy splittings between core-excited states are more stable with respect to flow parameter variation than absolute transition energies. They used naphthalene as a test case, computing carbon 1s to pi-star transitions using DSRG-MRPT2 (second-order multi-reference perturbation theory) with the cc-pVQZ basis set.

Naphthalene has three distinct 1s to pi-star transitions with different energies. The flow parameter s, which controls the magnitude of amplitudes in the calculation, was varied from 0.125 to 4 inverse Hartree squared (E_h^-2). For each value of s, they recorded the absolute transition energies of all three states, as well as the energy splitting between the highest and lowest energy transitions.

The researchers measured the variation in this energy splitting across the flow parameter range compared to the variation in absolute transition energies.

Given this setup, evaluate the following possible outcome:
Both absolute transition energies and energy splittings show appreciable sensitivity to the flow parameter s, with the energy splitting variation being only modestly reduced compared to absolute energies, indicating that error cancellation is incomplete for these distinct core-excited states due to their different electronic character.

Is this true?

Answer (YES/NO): NO